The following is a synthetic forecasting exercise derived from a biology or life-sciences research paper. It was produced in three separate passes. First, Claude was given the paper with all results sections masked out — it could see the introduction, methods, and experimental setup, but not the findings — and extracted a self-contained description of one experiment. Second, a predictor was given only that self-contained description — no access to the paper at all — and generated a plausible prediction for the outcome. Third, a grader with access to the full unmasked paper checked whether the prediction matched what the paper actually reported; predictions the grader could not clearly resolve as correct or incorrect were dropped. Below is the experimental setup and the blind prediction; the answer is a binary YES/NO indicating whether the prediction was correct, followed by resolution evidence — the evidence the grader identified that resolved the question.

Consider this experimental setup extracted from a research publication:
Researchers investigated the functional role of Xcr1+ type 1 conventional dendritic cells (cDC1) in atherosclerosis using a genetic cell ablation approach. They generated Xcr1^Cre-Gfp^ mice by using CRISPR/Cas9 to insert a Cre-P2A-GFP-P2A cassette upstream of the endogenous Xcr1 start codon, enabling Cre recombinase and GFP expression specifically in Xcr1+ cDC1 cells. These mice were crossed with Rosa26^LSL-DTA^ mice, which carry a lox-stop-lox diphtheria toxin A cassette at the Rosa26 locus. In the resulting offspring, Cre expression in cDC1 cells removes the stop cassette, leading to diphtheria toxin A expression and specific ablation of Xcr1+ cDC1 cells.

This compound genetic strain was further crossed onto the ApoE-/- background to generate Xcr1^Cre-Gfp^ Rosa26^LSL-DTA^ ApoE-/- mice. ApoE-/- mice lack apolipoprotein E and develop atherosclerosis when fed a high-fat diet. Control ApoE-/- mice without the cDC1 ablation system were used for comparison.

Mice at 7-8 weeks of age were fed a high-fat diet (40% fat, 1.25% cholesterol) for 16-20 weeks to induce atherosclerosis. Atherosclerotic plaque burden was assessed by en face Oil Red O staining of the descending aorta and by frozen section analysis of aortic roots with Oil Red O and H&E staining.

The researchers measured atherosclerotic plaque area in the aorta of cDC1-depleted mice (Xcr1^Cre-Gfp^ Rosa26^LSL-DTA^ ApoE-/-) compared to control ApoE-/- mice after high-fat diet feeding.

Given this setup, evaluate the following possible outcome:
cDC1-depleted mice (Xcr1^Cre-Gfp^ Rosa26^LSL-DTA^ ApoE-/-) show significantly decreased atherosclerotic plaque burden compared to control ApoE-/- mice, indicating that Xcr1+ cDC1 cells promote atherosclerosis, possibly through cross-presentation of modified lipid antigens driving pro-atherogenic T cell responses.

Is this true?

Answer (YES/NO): YES